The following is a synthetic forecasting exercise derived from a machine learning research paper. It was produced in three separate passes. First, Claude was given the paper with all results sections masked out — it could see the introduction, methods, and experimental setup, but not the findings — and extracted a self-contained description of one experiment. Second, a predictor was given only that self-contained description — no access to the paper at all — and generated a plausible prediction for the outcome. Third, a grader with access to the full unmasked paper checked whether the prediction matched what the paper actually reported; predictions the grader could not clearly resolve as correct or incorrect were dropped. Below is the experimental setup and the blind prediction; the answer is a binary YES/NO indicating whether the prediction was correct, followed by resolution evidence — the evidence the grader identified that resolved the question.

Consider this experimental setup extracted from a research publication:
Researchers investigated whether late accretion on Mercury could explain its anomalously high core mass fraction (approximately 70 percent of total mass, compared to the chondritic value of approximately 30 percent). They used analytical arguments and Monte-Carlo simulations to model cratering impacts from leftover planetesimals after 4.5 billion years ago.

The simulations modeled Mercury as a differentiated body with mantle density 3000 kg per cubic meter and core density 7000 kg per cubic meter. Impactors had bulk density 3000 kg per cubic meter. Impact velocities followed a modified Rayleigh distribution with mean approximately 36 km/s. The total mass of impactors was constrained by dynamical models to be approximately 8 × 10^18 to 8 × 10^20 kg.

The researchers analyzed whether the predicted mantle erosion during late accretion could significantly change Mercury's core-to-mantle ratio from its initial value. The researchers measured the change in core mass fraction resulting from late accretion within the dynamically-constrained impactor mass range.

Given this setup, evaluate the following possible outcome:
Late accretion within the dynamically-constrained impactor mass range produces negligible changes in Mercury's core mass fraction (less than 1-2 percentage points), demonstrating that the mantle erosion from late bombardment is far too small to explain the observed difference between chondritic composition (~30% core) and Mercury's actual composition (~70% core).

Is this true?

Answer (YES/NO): YES